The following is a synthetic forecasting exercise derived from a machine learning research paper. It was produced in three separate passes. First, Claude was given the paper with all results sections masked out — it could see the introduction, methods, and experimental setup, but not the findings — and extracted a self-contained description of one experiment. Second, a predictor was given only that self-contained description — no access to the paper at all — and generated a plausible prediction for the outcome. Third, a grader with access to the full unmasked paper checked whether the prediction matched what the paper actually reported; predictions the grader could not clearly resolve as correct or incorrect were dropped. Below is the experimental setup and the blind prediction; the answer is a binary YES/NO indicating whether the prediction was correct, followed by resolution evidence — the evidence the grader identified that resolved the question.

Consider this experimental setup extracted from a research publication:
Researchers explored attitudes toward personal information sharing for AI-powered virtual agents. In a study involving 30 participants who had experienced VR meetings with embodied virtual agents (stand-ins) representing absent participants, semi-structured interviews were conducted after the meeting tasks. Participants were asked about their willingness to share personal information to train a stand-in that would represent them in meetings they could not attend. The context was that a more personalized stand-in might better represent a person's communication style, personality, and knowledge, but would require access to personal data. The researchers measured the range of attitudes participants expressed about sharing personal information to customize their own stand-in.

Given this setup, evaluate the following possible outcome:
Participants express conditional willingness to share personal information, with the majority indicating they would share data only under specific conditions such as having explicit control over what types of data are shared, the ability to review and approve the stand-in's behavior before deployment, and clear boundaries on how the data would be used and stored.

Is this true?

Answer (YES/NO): NO